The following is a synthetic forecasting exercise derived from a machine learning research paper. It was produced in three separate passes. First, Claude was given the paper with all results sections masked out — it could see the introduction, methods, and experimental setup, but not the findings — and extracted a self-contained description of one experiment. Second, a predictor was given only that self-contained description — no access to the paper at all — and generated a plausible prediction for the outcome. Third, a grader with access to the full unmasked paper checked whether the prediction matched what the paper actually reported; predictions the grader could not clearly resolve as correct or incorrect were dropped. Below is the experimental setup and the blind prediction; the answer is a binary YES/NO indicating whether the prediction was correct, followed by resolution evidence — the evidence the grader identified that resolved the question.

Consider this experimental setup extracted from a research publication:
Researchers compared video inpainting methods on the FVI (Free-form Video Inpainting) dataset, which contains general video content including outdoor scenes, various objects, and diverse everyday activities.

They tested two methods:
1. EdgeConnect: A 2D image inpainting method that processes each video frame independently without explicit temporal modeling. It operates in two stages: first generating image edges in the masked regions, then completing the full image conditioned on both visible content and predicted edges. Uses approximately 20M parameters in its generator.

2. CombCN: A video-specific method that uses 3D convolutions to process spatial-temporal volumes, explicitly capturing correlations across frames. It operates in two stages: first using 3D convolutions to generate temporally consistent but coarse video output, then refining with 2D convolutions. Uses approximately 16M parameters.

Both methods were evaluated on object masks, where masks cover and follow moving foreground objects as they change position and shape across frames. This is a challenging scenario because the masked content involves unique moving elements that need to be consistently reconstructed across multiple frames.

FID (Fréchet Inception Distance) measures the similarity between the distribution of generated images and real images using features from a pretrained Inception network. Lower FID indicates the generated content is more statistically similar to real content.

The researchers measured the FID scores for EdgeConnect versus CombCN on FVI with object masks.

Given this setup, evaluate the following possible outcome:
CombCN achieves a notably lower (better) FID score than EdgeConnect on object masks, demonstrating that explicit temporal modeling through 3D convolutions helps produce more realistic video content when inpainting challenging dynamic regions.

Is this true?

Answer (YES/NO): NO